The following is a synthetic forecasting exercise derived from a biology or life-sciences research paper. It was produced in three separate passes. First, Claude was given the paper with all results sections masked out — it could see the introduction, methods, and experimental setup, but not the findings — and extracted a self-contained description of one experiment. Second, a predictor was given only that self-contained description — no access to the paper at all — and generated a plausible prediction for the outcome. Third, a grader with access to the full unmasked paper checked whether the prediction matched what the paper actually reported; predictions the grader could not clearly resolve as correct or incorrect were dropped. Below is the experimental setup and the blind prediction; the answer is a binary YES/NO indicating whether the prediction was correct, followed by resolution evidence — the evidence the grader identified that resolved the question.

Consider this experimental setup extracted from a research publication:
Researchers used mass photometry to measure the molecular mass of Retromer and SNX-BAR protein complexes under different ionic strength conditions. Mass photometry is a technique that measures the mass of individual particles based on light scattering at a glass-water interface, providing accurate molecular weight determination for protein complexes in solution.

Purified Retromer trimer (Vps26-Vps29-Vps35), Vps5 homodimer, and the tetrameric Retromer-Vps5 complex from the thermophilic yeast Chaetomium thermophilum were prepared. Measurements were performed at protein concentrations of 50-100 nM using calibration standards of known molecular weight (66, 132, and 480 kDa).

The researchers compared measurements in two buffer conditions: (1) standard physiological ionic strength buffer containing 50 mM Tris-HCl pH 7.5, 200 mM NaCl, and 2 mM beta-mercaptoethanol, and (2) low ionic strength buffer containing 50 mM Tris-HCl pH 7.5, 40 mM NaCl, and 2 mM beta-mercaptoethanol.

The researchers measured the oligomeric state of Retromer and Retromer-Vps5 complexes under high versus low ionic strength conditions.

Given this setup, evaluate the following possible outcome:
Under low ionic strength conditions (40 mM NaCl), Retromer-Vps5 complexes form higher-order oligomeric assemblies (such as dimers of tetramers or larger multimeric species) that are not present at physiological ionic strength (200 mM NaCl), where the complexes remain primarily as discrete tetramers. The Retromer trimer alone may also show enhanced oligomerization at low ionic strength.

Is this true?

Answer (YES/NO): YES